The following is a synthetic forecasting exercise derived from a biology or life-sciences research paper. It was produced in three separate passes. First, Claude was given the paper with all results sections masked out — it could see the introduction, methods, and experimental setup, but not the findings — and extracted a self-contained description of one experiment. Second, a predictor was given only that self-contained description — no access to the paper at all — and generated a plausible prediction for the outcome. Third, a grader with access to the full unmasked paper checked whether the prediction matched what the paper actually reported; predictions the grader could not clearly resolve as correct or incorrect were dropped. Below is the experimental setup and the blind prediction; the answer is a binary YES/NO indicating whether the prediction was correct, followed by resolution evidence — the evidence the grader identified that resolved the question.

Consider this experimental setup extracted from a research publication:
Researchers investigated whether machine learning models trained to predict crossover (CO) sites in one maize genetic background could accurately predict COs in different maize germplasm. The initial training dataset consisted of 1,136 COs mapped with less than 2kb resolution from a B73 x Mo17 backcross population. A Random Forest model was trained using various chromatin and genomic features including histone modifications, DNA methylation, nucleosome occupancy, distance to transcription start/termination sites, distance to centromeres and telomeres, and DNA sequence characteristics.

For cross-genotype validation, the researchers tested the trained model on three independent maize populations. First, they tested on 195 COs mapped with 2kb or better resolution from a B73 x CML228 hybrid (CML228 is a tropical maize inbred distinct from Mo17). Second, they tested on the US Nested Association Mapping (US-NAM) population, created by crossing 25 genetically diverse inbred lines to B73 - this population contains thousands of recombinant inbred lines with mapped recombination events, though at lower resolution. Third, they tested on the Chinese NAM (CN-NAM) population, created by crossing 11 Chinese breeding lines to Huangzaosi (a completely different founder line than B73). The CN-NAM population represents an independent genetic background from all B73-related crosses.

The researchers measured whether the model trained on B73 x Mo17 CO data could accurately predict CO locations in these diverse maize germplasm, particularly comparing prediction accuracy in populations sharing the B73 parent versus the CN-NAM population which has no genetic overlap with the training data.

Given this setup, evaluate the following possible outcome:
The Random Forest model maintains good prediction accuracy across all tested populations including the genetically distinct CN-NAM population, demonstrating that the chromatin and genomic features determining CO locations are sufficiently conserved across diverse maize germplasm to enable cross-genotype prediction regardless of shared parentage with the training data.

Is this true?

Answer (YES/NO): YES